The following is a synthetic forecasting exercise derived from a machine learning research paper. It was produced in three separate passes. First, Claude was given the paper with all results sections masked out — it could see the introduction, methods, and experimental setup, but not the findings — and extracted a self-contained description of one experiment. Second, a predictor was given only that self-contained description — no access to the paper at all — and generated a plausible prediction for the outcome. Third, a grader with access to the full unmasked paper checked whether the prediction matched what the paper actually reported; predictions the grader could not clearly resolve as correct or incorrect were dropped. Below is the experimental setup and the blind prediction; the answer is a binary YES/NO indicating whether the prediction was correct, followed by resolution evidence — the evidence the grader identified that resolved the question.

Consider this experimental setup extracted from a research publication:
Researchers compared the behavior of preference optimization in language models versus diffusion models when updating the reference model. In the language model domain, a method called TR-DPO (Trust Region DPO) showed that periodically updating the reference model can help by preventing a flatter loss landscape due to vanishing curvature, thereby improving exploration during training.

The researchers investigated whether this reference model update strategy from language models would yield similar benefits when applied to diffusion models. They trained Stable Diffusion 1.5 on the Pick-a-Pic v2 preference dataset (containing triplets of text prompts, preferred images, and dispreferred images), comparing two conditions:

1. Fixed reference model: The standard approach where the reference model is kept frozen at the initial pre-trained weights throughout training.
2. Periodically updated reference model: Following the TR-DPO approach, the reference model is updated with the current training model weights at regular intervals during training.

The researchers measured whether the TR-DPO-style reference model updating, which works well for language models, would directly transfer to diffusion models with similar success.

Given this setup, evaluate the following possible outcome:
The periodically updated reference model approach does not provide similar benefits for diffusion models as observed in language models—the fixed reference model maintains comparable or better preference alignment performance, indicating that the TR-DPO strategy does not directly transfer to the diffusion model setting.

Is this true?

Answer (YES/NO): YES